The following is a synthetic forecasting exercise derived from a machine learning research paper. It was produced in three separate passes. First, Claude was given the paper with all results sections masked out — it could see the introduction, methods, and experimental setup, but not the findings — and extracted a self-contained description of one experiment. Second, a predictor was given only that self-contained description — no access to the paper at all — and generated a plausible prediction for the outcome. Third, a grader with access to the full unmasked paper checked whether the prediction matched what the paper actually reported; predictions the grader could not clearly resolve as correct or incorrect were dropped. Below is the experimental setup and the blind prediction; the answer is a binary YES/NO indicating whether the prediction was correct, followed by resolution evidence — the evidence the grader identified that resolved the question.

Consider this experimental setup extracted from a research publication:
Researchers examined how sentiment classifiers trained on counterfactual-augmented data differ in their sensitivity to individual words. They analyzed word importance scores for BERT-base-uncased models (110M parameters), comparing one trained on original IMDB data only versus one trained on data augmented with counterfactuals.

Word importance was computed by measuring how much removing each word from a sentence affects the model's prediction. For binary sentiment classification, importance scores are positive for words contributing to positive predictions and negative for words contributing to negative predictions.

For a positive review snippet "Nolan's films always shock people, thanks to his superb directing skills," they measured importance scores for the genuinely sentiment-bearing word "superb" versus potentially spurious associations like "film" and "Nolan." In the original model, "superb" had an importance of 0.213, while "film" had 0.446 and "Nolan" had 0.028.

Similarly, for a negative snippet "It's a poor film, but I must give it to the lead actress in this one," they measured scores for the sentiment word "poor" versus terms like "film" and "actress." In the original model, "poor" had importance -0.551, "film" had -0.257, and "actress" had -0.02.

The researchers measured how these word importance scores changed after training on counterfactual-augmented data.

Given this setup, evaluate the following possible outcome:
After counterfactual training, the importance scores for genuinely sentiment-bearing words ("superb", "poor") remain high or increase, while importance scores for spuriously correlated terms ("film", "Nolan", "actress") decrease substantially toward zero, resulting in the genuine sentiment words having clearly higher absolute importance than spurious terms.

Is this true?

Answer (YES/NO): YES